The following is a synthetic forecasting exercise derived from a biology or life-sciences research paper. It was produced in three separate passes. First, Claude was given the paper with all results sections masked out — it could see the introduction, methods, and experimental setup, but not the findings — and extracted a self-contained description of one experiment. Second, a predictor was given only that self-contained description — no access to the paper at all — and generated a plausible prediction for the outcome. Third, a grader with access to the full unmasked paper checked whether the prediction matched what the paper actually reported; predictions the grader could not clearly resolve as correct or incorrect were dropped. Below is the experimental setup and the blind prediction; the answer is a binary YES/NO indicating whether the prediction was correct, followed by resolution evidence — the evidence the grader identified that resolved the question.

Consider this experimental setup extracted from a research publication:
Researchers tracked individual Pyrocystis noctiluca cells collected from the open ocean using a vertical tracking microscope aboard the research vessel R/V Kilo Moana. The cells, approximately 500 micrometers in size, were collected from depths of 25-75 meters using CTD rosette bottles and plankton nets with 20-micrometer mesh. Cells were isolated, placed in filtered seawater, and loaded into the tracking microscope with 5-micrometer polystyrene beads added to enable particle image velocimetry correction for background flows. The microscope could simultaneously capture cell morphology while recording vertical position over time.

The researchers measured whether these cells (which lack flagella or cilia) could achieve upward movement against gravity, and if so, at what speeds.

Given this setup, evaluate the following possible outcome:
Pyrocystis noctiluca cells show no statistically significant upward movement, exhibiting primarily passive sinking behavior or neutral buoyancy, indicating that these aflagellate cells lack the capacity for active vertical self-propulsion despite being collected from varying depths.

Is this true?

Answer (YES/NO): NO